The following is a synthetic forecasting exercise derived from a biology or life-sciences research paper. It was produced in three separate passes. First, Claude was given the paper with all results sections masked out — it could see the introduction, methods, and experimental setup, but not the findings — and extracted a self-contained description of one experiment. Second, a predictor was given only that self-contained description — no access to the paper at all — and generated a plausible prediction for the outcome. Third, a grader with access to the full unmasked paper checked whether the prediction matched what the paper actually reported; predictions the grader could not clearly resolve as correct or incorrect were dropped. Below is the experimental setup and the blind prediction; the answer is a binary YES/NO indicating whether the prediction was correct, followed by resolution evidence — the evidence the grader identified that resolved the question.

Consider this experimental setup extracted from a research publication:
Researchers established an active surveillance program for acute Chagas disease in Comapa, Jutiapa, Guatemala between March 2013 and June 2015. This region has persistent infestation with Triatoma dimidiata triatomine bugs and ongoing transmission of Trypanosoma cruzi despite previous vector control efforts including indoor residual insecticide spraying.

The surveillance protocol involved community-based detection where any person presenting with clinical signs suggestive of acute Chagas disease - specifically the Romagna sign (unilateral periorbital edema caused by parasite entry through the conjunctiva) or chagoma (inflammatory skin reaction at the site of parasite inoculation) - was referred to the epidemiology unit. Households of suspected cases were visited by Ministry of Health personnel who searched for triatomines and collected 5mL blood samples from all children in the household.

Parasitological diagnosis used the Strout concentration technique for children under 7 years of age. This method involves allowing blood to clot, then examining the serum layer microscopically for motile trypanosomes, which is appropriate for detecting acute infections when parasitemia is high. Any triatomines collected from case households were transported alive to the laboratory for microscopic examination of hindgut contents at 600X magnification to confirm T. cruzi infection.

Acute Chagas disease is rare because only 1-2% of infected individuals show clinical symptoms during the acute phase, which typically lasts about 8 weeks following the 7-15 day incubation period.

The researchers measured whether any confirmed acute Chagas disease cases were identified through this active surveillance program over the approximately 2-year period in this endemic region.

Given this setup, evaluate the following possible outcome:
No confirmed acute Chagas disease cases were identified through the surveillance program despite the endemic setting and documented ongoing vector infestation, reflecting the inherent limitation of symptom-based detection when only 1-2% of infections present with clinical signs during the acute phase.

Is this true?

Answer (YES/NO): NO